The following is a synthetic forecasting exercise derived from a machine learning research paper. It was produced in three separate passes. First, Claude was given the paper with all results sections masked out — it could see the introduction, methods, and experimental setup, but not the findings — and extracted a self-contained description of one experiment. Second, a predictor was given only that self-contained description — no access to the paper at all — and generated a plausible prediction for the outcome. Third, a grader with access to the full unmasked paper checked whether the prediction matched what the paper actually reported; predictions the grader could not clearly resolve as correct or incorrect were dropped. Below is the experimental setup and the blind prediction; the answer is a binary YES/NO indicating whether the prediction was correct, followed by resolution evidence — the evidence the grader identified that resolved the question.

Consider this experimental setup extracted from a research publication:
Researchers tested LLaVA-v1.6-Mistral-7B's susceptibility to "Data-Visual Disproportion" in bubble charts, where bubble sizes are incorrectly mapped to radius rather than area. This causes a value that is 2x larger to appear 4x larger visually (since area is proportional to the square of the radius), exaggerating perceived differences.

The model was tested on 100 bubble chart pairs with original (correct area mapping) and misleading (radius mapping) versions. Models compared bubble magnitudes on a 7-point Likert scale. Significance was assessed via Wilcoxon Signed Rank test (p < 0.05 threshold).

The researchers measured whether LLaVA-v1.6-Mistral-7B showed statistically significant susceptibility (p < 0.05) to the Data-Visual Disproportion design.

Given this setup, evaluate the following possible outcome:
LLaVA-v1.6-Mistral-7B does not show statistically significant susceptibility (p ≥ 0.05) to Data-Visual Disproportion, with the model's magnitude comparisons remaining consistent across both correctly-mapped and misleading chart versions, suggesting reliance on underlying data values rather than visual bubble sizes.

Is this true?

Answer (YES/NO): NO